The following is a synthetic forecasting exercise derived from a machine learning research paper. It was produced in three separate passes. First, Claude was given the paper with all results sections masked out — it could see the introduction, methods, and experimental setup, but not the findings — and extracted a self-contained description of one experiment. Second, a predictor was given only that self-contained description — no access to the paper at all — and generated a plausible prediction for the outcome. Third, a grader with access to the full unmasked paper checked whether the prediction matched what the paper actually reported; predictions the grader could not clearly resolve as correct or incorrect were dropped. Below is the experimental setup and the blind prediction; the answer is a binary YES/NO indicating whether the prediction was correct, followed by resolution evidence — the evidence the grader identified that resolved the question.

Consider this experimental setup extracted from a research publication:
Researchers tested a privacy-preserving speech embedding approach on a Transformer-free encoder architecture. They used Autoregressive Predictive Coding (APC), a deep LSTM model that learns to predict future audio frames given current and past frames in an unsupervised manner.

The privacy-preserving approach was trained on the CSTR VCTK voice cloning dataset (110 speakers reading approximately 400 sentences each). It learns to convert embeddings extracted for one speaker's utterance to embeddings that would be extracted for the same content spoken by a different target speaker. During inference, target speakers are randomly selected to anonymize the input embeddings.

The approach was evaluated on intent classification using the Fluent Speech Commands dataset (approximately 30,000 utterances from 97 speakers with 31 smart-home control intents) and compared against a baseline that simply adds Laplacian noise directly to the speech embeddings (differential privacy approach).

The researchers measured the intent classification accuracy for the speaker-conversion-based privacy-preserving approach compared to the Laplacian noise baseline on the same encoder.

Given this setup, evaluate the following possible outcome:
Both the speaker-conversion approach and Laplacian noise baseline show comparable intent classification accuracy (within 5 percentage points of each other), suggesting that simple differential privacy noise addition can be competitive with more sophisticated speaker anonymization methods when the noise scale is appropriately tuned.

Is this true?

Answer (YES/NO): YES